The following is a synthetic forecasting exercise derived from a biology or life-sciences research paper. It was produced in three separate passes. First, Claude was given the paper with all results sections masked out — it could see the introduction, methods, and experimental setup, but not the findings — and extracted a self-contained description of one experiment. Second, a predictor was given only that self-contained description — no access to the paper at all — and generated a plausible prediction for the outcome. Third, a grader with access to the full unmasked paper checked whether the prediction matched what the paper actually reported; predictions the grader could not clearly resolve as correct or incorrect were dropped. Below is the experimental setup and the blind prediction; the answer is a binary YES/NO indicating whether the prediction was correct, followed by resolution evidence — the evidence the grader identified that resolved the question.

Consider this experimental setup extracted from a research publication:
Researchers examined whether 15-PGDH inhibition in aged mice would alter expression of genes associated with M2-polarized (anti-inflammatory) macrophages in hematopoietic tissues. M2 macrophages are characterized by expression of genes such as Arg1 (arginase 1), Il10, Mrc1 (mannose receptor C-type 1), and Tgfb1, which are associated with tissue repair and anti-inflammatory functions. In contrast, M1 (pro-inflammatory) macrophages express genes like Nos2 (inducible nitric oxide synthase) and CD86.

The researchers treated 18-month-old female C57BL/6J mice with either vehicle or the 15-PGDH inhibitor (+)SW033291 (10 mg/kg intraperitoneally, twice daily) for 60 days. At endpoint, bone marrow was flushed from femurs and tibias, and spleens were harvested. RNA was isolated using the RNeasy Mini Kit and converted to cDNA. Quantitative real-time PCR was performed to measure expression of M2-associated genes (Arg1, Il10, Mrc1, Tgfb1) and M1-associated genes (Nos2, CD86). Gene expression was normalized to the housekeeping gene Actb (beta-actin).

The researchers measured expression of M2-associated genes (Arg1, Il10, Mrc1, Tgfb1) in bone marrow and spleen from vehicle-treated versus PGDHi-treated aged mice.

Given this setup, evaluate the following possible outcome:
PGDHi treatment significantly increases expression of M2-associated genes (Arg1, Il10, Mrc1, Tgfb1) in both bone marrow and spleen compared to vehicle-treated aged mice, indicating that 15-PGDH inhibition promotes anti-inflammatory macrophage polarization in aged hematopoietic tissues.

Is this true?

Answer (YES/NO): NO